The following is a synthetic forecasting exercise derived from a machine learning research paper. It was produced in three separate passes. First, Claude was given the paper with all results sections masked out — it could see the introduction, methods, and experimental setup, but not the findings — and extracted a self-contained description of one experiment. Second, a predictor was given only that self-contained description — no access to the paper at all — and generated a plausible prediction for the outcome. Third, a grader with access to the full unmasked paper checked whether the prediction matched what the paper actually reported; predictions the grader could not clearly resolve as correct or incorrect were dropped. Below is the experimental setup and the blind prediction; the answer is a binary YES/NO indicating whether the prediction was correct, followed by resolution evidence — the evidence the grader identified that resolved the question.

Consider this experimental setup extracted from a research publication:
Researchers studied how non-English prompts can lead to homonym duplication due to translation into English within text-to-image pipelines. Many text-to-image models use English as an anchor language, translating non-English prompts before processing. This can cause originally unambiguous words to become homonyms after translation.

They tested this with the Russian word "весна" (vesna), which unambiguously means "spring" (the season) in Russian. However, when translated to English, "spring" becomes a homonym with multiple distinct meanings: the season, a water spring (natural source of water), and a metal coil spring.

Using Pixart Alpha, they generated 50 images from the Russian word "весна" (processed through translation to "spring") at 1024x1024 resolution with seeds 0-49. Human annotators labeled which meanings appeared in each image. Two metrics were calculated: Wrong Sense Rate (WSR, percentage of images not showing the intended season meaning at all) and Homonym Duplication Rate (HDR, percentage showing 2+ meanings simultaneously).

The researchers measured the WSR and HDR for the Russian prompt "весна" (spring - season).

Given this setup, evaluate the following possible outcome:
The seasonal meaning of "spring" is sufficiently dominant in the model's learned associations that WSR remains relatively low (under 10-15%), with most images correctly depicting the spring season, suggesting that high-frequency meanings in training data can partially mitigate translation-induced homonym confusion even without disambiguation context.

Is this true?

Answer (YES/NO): YES